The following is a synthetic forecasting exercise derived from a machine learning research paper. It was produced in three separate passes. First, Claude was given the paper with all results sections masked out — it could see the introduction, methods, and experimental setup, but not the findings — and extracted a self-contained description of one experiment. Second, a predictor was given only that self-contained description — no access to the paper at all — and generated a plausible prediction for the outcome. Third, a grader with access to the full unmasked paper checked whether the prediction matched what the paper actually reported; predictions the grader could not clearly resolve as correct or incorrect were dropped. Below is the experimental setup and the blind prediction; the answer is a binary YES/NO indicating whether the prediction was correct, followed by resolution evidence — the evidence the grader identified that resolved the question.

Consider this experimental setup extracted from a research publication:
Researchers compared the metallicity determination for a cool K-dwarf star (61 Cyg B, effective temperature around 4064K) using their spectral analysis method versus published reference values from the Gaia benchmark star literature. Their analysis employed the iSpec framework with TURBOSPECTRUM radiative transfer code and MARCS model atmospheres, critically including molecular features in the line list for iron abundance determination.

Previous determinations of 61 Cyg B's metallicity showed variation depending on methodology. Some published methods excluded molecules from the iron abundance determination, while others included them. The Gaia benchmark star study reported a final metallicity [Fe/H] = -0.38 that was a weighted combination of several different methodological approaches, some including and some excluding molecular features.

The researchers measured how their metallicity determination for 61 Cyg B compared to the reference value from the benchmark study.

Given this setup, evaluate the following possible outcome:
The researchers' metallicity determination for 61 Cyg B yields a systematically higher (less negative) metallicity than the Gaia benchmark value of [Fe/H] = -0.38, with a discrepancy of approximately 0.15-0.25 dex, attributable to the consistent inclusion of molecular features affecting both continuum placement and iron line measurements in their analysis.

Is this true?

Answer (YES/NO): NO